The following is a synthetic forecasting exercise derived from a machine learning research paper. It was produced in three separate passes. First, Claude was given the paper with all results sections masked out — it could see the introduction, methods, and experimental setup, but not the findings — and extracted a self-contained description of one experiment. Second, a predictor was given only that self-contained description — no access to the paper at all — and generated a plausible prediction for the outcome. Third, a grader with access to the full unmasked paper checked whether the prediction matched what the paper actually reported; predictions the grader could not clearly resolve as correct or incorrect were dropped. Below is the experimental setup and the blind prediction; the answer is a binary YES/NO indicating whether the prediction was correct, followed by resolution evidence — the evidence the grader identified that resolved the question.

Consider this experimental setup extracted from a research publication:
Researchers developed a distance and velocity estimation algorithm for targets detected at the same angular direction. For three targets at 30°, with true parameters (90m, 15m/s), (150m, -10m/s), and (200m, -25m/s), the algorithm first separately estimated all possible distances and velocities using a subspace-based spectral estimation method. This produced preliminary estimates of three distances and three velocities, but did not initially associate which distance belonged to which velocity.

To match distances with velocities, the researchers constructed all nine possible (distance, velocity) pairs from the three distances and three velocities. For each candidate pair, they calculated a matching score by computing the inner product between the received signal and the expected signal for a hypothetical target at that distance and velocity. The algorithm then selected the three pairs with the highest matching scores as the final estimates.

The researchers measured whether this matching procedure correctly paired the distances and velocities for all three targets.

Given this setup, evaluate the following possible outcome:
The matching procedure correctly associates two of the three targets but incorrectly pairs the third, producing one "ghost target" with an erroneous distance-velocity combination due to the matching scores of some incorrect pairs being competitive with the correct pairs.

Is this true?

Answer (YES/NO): NO